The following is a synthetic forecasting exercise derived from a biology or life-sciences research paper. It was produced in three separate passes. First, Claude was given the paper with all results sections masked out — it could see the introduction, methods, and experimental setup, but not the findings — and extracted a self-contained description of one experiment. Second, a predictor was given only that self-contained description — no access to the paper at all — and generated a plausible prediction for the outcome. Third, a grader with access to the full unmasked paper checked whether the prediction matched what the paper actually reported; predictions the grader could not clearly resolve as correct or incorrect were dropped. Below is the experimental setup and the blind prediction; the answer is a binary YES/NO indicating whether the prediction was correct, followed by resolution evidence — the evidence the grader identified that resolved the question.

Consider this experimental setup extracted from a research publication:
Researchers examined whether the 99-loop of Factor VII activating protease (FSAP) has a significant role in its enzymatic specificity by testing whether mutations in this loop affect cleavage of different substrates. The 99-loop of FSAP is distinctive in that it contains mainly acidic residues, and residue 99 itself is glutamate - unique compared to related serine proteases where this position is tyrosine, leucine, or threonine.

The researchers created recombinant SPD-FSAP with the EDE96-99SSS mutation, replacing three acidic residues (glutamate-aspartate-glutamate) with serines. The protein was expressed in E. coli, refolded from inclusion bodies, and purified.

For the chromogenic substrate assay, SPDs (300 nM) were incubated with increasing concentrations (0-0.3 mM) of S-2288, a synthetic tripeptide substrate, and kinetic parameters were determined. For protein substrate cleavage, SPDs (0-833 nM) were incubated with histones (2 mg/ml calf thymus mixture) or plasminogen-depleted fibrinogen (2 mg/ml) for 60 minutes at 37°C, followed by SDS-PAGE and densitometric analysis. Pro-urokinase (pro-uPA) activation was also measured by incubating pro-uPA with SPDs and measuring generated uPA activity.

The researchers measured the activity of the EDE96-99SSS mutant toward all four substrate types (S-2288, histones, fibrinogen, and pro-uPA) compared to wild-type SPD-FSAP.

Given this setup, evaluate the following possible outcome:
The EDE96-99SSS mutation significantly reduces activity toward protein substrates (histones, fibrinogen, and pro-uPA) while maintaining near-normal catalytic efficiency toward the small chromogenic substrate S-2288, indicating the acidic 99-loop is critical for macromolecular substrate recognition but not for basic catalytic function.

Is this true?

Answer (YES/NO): NO